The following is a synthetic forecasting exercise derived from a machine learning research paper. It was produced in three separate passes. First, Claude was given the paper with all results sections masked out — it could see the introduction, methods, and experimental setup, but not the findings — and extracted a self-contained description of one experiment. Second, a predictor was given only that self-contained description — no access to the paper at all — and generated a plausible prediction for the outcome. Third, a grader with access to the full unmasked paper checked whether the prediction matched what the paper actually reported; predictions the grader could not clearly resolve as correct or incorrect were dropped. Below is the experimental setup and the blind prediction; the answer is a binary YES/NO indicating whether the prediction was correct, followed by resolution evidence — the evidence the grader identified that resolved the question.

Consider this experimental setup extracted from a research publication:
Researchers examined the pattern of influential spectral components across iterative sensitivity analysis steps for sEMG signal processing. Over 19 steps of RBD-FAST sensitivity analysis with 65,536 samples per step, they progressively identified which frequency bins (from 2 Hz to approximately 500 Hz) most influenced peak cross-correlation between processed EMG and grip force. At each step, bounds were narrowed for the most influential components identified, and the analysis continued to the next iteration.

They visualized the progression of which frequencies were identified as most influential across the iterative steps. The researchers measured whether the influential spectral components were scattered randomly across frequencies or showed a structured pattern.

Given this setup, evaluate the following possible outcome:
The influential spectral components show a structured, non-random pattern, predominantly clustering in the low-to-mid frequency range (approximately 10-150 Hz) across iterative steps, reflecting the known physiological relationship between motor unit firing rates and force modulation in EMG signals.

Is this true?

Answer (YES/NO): NO